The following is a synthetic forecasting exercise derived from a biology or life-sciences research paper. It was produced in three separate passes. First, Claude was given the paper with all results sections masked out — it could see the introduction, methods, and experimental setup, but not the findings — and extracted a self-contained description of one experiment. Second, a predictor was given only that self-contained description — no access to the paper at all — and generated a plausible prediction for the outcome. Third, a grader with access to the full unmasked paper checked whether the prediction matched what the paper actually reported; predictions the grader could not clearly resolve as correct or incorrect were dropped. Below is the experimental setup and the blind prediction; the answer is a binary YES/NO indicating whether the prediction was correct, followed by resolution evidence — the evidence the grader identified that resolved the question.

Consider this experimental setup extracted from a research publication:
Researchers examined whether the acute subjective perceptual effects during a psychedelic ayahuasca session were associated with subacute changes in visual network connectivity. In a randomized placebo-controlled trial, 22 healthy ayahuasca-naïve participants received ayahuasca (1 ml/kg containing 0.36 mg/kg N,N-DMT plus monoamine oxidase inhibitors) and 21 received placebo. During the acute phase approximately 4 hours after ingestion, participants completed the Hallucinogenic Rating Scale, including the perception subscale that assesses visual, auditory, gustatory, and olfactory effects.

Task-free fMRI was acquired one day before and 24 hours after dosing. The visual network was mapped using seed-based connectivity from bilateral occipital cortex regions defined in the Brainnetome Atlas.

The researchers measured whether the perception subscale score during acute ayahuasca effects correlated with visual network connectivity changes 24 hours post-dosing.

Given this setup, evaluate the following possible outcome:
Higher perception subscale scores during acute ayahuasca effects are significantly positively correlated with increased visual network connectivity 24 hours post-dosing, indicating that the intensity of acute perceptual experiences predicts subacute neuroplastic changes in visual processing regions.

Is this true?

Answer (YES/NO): NO